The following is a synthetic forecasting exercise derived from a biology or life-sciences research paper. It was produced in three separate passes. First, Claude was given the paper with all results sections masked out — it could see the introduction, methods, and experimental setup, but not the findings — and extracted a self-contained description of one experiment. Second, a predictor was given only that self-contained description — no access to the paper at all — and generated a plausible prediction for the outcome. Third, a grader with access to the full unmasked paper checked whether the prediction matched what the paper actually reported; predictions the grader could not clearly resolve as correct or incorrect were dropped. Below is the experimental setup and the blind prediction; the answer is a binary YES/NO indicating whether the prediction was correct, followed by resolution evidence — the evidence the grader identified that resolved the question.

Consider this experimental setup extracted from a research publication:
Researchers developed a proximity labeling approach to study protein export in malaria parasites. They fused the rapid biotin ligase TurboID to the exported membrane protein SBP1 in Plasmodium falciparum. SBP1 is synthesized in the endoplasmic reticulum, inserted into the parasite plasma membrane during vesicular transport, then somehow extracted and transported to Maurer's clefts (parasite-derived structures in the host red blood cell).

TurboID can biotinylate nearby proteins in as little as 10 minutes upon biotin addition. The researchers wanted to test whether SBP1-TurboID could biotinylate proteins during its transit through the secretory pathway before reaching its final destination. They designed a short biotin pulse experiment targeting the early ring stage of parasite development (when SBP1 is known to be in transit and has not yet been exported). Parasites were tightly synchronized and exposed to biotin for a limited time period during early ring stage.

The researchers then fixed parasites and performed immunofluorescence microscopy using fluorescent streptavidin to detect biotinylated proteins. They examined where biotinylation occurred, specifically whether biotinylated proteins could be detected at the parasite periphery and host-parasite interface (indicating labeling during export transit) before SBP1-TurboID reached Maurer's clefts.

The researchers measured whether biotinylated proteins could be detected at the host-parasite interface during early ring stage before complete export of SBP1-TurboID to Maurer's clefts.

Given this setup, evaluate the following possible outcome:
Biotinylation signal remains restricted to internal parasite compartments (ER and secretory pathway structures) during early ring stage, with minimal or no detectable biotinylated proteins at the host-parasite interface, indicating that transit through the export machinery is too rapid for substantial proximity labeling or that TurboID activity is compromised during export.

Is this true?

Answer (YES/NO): NO